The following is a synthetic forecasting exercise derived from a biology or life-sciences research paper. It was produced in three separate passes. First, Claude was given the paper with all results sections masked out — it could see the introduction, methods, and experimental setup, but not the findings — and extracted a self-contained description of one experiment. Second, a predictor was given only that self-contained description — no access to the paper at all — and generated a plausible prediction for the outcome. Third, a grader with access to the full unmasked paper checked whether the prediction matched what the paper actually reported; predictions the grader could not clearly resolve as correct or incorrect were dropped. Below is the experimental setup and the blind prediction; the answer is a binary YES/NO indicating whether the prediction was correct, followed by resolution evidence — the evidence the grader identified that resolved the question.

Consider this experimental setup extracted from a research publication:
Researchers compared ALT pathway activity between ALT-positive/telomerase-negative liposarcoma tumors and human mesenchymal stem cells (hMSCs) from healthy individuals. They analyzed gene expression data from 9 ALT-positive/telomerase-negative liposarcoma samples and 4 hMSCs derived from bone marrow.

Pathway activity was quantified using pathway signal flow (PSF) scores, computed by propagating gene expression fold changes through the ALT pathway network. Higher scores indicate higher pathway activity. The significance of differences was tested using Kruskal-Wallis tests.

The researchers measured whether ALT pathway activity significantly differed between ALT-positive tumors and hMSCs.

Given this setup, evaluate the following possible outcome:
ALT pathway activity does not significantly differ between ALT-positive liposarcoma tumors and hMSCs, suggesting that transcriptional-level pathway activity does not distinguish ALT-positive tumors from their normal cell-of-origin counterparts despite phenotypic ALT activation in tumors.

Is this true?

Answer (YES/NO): YES